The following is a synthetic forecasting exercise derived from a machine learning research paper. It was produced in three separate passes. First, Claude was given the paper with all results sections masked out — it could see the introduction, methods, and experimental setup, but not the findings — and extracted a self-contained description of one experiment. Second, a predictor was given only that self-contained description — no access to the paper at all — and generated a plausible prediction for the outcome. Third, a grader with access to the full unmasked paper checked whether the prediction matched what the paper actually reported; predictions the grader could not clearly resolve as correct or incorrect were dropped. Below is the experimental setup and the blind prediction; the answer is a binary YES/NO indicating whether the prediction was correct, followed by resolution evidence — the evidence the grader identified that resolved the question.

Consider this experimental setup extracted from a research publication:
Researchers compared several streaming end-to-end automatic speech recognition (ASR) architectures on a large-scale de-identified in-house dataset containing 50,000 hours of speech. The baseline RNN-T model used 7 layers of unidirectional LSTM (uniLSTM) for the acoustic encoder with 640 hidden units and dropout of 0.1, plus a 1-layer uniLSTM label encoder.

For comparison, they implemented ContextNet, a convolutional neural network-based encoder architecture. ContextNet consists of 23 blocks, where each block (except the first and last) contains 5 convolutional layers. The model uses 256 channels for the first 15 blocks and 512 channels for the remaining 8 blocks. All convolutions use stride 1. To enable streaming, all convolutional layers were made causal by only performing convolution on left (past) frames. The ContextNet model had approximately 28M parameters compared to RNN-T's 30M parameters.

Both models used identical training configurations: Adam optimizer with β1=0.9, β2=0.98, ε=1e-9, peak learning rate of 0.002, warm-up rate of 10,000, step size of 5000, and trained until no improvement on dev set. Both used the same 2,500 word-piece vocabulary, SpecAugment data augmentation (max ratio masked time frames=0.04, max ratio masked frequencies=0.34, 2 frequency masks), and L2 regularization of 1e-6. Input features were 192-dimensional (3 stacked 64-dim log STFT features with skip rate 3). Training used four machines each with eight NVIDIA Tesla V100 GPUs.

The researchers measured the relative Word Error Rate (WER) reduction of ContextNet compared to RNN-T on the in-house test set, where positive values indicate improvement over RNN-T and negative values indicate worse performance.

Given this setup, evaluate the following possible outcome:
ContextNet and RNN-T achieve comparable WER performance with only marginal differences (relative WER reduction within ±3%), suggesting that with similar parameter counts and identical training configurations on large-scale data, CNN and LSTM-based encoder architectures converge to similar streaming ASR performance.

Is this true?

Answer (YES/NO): NO